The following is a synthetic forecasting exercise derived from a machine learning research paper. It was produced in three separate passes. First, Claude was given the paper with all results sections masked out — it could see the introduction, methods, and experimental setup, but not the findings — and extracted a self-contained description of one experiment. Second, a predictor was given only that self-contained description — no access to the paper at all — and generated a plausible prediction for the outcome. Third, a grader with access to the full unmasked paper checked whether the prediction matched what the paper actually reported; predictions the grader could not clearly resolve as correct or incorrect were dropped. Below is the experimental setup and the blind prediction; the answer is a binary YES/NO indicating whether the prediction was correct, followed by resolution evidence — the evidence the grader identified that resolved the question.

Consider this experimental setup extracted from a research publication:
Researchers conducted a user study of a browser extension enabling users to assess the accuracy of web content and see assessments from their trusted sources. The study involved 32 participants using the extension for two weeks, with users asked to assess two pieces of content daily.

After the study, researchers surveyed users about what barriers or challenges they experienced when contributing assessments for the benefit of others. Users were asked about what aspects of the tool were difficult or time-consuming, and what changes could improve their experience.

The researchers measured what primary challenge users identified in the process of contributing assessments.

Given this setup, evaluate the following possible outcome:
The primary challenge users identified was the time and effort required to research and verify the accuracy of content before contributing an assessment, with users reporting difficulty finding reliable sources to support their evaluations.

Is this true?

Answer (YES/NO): NO